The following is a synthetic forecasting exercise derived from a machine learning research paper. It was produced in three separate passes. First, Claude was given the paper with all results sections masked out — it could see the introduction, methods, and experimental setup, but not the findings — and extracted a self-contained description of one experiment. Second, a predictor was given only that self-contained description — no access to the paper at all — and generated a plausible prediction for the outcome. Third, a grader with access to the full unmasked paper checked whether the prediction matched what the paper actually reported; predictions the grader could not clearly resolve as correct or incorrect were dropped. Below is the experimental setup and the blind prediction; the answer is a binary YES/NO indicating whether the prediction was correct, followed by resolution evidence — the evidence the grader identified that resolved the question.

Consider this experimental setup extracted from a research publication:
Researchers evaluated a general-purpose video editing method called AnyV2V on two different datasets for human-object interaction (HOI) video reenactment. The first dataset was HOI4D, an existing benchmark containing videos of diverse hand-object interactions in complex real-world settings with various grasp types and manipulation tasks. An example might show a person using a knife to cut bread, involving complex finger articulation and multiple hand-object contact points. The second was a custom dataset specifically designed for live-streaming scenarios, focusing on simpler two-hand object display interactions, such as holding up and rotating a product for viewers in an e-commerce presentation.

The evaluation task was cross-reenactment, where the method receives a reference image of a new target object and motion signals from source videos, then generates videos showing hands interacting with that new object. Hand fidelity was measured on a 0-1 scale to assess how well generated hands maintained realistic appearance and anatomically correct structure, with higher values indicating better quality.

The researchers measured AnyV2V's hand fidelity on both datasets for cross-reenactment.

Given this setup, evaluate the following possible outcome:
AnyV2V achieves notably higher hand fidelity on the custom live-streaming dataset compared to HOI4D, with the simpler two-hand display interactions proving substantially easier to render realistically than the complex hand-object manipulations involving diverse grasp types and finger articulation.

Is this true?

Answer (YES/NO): YES